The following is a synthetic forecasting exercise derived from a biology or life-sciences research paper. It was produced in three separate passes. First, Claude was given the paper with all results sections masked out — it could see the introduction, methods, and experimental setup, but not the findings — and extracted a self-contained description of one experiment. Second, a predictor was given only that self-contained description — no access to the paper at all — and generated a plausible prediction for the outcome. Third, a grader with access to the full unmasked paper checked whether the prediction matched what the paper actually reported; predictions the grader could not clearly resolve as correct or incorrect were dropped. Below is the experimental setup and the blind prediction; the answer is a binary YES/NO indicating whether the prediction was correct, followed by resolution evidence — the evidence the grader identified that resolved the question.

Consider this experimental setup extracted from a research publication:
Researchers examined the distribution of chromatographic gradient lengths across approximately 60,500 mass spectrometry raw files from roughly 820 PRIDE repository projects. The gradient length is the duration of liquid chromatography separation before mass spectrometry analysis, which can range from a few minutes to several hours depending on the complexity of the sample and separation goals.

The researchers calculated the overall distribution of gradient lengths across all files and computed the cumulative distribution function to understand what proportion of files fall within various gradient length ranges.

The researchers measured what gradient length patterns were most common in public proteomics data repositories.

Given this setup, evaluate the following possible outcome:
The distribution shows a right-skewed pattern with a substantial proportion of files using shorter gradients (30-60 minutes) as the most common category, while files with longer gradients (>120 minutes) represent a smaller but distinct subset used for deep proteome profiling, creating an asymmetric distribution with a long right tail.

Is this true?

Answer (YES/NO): NO